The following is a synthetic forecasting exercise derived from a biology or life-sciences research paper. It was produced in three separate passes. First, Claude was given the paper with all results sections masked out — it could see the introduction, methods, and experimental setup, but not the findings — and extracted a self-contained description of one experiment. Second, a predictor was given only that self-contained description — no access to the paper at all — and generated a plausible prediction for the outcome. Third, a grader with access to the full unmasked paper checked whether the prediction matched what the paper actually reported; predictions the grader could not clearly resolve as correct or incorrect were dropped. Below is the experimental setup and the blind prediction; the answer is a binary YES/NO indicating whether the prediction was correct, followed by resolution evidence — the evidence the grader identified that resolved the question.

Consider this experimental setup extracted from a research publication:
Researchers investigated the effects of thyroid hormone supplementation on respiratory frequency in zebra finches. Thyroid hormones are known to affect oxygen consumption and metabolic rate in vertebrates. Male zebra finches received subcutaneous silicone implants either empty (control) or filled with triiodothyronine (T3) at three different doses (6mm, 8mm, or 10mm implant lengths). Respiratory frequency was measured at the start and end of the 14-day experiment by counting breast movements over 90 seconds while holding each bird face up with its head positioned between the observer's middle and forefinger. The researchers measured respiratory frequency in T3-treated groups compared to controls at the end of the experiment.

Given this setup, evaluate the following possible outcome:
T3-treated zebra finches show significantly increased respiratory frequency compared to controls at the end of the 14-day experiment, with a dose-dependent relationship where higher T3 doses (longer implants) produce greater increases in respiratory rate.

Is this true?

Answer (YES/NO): NO